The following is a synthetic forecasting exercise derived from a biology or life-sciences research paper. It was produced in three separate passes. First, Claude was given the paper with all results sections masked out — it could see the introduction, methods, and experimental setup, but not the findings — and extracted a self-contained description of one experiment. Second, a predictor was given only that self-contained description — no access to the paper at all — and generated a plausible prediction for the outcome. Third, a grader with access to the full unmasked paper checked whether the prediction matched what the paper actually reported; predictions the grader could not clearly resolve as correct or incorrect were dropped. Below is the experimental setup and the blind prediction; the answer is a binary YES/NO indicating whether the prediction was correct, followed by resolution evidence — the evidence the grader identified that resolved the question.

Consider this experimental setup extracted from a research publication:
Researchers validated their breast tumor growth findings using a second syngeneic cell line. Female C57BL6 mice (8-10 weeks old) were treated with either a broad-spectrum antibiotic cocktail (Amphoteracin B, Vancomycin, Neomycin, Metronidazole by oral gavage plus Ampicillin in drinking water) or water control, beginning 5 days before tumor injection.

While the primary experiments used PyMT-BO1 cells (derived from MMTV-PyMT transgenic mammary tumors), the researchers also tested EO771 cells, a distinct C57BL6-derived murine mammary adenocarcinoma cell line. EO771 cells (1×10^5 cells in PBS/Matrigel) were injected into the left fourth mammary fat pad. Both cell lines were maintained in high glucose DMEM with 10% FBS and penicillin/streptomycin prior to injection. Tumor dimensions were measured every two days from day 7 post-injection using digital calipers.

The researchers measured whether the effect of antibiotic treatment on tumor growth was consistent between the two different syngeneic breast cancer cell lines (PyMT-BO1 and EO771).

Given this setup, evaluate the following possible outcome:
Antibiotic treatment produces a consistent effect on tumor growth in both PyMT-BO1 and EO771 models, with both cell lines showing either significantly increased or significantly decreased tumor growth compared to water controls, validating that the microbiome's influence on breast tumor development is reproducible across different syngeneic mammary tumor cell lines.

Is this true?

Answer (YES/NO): YES